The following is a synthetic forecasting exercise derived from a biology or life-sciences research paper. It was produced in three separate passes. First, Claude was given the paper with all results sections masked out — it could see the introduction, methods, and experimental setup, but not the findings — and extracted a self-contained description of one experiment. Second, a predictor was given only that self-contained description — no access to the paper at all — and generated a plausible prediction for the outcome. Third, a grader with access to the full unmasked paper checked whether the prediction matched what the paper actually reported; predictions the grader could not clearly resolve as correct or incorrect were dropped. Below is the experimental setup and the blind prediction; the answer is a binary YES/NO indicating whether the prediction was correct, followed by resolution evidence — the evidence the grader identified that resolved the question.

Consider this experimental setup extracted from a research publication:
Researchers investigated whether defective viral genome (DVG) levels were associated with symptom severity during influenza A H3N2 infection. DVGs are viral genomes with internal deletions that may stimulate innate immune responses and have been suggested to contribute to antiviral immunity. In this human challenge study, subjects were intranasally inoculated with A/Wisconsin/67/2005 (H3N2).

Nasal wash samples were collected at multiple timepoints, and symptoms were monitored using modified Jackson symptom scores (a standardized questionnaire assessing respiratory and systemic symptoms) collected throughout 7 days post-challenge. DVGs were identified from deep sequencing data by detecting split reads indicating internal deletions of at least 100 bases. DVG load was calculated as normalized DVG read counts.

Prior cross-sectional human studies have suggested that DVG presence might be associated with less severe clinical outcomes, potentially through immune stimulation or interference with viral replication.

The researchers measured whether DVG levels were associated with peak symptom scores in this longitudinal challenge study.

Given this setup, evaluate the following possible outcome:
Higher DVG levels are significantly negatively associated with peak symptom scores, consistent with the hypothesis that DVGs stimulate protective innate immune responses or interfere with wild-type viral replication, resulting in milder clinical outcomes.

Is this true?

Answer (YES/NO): NO